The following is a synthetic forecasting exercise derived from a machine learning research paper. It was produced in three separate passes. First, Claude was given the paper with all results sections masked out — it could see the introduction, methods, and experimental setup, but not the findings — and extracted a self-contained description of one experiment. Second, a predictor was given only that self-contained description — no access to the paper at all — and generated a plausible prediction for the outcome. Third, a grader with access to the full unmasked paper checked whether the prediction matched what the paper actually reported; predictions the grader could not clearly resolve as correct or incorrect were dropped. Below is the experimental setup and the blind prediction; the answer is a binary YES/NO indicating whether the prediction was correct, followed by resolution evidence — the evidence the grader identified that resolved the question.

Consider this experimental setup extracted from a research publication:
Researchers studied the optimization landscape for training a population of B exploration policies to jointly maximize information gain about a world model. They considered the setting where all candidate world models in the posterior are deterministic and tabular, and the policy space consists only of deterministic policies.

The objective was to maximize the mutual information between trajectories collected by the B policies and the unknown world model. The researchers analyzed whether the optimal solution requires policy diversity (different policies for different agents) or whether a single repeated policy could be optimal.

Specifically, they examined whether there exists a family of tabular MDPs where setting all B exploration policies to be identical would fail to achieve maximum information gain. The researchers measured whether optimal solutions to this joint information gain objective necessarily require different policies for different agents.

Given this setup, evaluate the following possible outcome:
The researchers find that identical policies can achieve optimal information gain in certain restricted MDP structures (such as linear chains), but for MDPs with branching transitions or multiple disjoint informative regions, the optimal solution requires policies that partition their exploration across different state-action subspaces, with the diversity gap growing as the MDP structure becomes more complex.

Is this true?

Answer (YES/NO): NO